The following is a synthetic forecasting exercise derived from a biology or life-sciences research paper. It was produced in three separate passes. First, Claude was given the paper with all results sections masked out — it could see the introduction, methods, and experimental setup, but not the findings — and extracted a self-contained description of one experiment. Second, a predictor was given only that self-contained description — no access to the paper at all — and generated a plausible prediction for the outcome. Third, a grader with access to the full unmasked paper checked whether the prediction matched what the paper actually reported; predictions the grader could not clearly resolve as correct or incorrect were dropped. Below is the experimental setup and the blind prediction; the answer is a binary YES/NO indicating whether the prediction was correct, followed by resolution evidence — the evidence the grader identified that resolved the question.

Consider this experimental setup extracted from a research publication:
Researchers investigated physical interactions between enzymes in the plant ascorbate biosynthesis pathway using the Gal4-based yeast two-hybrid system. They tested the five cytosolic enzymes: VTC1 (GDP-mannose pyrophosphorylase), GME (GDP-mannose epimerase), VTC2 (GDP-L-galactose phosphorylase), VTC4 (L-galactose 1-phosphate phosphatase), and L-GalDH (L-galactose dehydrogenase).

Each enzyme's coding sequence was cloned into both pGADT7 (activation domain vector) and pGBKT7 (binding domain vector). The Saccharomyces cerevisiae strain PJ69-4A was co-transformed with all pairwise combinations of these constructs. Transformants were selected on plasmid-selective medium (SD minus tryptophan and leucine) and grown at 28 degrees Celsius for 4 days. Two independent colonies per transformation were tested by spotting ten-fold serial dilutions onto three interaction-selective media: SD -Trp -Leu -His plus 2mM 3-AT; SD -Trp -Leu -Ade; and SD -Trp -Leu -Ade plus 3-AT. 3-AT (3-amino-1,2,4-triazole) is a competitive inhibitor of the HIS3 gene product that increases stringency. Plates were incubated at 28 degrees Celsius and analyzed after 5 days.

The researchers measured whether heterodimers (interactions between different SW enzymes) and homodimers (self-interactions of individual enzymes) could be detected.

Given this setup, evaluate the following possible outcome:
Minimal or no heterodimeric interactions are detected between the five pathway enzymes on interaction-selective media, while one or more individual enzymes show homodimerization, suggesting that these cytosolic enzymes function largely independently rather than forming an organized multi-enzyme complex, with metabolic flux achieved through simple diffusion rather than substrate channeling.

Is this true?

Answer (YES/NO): YES